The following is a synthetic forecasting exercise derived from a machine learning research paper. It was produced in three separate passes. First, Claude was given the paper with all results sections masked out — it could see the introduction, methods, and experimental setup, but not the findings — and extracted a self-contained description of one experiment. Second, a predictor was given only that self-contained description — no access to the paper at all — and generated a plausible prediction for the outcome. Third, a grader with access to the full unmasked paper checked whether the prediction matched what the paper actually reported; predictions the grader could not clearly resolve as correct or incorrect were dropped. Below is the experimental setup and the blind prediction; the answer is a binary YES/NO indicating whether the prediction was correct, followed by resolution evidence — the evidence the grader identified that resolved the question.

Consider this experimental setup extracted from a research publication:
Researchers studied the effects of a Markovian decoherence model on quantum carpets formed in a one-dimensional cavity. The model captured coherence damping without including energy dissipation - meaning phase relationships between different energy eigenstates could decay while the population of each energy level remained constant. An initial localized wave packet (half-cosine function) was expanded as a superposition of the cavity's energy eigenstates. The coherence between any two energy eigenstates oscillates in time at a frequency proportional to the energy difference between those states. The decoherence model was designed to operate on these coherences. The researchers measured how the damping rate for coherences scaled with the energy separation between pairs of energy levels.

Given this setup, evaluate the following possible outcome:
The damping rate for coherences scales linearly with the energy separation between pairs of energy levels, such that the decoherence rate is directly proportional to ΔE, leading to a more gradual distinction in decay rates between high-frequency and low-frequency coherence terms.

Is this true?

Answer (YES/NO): YES